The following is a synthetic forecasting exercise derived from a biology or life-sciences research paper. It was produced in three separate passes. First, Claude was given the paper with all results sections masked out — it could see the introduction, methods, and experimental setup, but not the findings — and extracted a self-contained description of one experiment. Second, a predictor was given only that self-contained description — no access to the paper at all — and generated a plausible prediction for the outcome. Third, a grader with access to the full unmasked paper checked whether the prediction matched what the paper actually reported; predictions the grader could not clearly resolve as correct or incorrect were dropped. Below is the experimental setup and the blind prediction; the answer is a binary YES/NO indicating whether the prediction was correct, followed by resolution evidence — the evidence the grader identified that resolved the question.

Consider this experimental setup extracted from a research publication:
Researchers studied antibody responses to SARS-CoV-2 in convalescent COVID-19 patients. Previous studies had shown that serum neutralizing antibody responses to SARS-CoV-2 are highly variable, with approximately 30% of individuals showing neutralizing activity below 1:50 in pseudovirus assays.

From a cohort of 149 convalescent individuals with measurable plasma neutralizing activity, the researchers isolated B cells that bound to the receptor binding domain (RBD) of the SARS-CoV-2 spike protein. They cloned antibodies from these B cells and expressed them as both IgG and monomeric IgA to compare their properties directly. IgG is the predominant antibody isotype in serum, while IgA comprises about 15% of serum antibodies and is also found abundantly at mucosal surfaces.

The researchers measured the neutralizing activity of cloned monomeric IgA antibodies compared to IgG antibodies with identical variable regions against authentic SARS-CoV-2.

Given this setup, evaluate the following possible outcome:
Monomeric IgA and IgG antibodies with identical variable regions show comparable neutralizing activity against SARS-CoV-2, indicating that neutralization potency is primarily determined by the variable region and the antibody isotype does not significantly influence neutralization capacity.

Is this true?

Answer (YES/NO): YES